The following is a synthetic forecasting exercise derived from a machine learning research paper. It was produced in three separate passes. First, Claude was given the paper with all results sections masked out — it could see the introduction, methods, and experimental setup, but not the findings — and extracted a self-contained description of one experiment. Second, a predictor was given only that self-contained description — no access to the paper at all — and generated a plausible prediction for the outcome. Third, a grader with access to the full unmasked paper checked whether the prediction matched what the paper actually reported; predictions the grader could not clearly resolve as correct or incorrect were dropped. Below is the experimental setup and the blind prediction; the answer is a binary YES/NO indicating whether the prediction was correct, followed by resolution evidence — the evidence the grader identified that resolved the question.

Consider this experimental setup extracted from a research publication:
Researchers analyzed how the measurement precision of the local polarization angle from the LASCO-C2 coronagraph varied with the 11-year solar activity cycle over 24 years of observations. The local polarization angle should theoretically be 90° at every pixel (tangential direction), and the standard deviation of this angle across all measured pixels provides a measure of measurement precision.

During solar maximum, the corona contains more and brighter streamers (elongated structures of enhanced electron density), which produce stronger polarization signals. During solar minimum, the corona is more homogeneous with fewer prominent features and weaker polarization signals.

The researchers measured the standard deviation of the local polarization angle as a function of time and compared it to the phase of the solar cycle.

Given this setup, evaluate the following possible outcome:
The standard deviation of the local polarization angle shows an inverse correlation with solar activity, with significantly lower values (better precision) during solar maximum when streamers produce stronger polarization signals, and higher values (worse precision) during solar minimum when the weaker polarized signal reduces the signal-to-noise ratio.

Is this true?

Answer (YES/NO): YES